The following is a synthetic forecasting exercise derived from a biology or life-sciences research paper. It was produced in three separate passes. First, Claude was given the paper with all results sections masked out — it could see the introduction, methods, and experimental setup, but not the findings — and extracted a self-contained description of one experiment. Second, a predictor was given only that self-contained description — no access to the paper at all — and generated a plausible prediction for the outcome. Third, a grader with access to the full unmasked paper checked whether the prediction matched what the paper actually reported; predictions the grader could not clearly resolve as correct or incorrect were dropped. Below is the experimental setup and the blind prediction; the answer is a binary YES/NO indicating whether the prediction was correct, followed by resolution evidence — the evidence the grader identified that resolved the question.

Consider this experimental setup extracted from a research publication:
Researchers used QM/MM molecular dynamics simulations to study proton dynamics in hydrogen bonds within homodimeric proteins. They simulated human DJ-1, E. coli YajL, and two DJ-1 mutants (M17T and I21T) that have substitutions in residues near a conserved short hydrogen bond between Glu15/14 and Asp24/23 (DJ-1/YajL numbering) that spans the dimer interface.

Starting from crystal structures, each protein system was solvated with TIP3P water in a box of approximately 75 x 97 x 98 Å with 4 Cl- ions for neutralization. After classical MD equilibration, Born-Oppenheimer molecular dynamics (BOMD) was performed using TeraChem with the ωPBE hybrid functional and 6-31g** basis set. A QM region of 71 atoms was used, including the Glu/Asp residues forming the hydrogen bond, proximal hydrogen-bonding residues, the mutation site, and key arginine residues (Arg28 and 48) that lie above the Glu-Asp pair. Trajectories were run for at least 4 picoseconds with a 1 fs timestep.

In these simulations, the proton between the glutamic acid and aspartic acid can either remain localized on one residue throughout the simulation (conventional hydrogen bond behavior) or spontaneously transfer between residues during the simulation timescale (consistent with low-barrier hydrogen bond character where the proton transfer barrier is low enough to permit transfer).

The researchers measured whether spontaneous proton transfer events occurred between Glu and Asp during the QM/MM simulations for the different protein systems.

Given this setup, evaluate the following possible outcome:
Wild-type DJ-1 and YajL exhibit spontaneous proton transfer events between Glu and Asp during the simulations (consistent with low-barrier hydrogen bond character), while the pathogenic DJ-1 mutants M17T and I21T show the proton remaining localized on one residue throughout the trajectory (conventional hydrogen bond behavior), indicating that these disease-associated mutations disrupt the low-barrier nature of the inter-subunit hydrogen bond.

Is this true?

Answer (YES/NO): NO